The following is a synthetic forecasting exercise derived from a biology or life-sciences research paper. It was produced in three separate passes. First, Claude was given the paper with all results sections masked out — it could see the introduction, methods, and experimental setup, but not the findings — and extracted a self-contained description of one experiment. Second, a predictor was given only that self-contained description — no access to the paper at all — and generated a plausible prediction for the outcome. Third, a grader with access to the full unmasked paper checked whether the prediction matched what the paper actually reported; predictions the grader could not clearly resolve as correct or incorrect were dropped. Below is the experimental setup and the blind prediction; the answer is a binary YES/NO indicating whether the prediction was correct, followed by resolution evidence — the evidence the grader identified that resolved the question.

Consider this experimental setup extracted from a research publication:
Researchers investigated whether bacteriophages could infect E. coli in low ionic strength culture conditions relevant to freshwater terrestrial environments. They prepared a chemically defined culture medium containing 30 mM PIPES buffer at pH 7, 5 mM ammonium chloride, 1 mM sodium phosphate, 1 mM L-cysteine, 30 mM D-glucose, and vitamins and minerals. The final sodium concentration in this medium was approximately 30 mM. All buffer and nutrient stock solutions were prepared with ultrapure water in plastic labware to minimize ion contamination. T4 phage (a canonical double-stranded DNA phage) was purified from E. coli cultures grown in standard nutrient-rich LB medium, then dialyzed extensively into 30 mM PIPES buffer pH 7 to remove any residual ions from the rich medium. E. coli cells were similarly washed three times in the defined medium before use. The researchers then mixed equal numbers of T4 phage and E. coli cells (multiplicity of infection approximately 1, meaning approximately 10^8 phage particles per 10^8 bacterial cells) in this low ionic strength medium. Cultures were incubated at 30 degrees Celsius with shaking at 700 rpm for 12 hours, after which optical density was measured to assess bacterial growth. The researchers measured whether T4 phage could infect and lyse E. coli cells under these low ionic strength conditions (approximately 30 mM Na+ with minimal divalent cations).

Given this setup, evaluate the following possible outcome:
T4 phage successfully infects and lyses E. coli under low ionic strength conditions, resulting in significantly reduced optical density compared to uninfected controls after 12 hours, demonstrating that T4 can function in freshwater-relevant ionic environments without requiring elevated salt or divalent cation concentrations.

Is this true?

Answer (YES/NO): NO